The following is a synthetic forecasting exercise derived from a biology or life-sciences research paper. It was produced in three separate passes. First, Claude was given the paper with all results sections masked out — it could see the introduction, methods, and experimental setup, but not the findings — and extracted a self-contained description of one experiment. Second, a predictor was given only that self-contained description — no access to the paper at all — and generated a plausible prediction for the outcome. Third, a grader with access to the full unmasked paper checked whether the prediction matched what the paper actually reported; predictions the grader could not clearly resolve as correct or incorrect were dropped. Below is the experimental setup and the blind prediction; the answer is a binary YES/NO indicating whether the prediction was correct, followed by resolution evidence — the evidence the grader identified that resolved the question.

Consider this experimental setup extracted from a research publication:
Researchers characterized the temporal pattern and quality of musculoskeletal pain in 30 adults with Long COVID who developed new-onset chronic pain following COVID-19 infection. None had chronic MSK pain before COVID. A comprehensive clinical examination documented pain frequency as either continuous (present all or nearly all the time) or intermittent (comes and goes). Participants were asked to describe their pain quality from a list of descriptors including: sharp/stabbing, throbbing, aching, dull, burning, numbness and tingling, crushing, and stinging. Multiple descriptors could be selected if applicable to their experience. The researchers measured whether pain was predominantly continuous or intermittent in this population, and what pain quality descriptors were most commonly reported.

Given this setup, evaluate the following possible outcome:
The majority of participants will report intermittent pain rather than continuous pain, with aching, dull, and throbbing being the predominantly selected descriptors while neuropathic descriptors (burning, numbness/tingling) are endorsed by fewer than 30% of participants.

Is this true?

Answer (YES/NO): NO